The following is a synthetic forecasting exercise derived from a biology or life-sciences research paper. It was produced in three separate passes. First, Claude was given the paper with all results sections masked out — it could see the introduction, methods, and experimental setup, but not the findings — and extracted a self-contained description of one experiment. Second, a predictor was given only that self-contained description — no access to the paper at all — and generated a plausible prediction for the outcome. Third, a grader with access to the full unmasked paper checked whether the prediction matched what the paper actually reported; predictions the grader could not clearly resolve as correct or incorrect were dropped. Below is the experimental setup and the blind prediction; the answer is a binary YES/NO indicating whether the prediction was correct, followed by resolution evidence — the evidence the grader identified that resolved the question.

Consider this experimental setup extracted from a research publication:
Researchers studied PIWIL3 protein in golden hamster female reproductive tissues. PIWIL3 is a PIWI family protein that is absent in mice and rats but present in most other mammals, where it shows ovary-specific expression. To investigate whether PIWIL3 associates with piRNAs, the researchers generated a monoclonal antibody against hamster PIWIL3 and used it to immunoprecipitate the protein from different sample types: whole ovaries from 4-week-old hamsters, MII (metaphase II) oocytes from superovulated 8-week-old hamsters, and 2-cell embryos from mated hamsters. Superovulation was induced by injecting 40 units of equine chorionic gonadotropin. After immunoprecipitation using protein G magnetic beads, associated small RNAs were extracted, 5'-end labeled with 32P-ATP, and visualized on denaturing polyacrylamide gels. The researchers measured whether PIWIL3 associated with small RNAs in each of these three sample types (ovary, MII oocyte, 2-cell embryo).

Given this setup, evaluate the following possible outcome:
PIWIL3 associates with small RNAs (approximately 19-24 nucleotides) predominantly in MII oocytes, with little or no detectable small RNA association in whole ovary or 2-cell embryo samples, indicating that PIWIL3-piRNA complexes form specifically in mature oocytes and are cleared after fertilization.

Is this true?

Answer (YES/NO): YES